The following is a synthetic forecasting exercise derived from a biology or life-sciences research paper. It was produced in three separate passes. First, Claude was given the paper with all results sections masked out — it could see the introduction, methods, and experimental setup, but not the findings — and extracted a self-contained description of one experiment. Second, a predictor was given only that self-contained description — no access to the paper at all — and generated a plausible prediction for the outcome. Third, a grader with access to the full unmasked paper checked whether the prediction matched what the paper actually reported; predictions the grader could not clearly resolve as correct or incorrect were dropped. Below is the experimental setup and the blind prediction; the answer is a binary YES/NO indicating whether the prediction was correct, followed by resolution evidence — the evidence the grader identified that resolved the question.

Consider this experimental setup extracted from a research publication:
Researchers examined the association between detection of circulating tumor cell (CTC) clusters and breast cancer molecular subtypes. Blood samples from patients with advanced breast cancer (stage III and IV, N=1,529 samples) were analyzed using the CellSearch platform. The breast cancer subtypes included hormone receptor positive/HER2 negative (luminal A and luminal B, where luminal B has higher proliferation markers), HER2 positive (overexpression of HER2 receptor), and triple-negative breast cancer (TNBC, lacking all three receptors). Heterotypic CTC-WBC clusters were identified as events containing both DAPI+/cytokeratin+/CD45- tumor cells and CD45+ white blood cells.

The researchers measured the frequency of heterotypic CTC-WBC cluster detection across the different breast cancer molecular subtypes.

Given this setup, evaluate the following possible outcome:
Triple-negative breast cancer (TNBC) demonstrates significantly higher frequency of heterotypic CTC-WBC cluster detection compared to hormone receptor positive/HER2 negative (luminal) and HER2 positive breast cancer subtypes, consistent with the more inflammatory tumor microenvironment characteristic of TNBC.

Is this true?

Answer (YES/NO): NO